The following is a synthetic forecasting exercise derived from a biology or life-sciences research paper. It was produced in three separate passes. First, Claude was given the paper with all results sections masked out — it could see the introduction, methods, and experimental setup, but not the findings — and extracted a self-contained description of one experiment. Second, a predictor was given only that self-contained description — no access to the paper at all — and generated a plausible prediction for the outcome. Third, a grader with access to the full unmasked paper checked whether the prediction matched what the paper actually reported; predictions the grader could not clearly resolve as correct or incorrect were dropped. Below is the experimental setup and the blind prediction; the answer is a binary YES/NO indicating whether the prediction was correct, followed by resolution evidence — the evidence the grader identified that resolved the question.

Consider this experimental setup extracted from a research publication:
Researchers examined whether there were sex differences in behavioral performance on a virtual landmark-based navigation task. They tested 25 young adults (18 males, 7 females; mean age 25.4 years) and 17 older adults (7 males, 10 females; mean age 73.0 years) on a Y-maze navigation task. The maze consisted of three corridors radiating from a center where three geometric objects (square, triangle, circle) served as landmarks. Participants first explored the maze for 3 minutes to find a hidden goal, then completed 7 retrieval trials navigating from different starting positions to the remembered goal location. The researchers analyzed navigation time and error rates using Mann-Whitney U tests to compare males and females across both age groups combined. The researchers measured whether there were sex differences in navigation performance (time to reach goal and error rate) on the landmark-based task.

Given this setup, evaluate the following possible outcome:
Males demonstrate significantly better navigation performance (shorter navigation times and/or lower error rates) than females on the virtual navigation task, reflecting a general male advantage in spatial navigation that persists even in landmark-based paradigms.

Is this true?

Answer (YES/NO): YES